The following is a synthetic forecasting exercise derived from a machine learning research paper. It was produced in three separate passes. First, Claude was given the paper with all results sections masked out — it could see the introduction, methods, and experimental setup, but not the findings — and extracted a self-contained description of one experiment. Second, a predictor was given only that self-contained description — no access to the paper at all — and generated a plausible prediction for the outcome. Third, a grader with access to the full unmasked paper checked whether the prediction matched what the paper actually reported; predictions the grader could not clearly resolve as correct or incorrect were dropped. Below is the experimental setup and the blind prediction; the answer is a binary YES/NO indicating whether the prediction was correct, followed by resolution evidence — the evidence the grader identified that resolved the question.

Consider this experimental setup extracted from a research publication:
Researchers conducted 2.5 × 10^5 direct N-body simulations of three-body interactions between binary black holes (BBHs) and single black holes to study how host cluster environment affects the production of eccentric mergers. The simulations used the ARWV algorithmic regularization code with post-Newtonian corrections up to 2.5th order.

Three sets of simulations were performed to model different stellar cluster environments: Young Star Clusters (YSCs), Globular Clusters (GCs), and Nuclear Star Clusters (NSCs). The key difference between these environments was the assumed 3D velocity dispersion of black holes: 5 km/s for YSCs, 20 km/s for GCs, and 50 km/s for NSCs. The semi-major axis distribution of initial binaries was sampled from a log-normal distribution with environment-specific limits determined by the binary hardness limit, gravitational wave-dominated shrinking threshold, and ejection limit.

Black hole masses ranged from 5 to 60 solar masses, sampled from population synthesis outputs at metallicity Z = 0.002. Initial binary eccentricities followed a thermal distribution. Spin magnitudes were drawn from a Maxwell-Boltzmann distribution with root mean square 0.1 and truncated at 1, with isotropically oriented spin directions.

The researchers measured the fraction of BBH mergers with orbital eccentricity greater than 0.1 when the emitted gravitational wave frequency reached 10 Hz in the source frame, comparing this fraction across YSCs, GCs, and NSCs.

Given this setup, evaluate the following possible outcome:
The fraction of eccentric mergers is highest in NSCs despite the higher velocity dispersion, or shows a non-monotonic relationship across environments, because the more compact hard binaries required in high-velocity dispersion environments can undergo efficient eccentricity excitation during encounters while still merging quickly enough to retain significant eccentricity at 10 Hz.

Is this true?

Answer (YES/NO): NO